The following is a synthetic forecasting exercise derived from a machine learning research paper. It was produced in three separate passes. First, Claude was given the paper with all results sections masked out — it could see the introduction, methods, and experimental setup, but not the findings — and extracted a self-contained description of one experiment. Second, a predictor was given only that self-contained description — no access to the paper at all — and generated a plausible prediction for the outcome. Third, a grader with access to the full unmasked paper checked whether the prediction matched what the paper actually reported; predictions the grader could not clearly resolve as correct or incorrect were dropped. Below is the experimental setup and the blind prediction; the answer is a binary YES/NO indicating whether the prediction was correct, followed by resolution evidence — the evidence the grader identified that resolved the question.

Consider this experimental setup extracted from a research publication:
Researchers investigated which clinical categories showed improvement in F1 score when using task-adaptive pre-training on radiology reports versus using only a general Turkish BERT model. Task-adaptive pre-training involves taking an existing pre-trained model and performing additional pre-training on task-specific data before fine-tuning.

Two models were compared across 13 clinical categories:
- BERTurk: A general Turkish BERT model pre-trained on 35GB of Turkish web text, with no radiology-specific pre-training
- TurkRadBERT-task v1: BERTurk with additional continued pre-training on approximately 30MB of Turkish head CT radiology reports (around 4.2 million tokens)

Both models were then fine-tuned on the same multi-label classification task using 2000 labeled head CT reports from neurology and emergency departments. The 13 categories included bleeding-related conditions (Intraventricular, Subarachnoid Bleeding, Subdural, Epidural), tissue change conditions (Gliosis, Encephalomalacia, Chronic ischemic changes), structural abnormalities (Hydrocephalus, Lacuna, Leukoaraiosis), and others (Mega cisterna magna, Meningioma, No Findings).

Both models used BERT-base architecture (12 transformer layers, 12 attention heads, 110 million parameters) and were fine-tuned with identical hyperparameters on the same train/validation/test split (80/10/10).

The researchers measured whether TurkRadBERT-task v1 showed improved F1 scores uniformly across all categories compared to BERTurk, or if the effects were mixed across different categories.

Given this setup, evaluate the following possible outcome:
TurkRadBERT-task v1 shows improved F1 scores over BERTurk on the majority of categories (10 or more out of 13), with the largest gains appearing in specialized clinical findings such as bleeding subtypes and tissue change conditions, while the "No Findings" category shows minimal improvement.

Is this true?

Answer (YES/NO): NO